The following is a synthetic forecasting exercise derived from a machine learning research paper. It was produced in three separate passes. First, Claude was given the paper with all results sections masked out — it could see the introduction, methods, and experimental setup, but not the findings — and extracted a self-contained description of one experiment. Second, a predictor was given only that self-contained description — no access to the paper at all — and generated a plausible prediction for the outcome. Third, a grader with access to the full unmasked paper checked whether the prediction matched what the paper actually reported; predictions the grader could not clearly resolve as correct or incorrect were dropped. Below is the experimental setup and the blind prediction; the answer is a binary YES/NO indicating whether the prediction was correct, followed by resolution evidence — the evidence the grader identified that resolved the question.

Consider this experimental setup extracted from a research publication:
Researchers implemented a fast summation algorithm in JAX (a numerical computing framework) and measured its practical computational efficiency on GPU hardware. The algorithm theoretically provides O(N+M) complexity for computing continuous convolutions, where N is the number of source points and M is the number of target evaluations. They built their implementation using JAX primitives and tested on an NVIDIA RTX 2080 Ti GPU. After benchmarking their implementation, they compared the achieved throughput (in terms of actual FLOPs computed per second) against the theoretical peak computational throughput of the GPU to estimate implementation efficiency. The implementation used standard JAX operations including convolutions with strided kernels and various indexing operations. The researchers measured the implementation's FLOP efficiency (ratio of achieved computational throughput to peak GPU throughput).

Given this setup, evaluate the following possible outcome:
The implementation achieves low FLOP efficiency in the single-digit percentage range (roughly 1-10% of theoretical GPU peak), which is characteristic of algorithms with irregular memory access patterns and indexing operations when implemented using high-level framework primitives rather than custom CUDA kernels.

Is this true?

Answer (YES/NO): YES